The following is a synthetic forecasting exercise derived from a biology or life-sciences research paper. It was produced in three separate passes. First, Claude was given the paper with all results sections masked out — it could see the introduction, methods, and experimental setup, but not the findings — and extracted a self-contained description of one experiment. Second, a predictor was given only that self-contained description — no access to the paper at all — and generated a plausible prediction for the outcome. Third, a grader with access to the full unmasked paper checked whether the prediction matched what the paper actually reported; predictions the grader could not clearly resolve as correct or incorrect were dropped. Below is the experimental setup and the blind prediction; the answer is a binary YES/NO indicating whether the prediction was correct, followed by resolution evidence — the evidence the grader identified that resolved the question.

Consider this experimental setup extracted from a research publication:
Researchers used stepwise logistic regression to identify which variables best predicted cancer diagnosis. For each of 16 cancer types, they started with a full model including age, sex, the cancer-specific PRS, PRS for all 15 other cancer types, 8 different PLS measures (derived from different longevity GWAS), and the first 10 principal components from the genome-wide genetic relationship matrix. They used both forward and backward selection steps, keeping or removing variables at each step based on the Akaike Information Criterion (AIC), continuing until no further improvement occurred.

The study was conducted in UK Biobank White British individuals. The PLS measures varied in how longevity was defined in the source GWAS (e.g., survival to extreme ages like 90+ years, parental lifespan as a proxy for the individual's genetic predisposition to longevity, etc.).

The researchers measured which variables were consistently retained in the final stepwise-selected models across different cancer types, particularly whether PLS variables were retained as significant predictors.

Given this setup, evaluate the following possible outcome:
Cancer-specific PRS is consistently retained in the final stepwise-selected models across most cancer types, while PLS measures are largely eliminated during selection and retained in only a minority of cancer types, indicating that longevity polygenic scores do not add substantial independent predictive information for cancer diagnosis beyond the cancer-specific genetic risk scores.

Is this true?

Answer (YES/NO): YES